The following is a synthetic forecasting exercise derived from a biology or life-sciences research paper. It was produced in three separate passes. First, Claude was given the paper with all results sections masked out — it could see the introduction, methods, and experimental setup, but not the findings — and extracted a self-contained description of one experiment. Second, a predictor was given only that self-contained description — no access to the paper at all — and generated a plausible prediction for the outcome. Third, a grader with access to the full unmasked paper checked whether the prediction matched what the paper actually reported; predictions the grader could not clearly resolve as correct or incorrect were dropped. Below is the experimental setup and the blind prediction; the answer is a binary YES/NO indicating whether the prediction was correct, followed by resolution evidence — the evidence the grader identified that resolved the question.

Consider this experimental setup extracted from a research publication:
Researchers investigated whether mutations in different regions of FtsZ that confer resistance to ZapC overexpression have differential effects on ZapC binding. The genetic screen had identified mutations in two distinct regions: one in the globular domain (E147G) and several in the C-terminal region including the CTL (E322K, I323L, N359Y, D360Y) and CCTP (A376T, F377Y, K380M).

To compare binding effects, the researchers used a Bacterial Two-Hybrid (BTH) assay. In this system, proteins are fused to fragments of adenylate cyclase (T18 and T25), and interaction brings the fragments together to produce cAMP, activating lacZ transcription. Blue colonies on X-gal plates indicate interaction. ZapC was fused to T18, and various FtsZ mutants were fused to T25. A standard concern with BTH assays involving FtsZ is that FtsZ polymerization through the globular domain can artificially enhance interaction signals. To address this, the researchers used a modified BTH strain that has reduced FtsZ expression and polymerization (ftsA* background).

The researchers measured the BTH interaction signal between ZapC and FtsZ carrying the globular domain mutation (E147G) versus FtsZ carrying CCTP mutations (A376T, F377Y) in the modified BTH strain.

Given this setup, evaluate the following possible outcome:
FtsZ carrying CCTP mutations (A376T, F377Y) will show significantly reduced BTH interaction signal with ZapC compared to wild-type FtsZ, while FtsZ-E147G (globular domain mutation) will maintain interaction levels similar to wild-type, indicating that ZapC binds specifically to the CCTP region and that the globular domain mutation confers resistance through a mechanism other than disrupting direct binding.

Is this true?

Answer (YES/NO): NO